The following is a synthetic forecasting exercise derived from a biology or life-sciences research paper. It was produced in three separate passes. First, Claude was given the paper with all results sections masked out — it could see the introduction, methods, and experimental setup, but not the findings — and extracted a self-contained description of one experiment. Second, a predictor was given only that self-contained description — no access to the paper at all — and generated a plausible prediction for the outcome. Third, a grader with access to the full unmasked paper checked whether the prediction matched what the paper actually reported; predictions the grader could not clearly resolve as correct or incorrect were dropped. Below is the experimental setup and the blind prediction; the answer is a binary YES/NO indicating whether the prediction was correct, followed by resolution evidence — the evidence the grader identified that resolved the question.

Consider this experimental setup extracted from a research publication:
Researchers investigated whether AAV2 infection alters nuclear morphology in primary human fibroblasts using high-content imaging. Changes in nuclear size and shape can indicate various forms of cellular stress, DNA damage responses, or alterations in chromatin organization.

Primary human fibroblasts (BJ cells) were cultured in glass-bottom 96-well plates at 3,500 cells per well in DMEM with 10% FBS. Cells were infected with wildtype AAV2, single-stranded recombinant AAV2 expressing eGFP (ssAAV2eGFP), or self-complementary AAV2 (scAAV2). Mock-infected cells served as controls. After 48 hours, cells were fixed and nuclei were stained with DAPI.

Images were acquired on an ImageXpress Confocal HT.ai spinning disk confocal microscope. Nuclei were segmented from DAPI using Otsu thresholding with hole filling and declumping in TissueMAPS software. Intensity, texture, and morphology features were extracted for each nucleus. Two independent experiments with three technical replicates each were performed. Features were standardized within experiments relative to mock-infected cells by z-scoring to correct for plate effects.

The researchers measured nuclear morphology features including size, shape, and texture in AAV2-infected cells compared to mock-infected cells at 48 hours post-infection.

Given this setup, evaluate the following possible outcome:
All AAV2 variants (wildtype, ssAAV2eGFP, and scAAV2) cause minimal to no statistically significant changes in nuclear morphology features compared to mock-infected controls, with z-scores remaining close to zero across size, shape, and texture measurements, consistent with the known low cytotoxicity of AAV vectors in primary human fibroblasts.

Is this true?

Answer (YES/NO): NO